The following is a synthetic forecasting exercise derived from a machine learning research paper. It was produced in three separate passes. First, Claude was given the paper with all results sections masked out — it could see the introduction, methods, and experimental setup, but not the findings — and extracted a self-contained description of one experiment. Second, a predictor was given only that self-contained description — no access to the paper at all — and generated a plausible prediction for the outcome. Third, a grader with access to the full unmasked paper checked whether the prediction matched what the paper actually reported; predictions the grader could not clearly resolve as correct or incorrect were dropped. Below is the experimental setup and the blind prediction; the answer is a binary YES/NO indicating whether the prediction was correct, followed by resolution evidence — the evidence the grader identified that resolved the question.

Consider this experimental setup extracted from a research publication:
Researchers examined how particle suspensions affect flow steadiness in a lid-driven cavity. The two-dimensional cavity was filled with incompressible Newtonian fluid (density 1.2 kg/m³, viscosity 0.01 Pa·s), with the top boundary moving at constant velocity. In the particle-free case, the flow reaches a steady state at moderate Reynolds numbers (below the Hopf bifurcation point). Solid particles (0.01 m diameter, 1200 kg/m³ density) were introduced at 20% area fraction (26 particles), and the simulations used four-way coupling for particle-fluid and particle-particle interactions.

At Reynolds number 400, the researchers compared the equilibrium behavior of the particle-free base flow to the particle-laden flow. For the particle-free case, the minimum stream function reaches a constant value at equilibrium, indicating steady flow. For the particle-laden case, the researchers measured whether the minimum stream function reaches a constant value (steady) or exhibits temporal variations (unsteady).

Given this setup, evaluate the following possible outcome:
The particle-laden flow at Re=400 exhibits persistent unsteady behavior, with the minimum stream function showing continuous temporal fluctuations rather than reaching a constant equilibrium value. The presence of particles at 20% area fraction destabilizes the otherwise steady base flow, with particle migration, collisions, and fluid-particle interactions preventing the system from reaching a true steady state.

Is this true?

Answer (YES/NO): YES